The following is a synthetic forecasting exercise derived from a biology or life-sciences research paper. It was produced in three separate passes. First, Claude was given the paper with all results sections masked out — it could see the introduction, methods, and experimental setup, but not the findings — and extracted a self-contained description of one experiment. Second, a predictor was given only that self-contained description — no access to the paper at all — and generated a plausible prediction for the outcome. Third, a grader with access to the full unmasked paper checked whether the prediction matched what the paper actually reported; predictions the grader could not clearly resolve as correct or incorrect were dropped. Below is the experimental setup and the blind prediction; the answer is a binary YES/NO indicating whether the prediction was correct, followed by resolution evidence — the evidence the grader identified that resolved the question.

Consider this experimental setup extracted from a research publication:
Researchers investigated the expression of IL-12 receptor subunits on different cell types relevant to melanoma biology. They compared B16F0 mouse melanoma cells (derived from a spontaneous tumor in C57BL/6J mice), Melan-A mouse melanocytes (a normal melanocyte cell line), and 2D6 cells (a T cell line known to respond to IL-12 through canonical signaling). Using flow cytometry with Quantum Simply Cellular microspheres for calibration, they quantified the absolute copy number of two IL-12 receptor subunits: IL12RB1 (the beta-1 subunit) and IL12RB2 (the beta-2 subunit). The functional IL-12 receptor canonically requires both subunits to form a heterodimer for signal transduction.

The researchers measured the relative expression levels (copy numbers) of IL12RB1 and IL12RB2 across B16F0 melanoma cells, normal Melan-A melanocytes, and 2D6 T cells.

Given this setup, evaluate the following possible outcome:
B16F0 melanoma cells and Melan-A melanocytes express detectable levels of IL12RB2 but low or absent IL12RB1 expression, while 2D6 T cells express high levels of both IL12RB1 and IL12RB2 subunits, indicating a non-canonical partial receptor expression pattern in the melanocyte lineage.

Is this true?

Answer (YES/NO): YES